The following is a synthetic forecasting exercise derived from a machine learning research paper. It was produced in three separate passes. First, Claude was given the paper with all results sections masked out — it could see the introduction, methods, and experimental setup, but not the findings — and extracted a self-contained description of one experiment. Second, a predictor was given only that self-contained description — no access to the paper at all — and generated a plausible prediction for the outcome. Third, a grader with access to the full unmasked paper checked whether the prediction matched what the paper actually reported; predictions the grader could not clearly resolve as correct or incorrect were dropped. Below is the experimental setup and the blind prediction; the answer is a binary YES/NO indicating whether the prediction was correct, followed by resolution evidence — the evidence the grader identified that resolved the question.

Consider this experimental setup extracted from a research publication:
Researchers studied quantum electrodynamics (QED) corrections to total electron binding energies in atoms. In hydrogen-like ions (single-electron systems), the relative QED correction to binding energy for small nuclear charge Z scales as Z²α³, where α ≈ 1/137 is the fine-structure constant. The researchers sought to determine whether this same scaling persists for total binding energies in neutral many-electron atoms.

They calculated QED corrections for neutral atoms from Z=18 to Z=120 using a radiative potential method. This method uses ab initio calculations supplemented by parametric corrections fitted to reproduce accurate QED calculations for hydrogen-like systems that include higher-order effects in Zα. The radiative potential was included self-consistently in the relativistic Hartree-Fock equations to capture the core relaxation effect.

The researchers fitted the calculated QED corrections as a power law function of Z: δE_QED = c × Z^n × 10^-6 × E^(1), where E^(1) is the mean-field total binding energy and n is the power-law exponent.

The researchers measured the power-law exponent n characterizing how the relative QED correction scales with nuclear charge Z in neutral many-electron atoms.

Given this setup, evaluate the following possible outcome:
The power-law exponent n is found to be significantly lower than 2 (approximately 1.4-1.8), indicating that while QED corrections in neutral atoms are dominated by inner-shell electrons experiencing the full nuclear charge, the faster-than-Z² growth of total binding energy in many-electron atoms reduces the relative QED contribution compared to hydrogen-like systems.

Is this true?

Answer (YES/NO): NO